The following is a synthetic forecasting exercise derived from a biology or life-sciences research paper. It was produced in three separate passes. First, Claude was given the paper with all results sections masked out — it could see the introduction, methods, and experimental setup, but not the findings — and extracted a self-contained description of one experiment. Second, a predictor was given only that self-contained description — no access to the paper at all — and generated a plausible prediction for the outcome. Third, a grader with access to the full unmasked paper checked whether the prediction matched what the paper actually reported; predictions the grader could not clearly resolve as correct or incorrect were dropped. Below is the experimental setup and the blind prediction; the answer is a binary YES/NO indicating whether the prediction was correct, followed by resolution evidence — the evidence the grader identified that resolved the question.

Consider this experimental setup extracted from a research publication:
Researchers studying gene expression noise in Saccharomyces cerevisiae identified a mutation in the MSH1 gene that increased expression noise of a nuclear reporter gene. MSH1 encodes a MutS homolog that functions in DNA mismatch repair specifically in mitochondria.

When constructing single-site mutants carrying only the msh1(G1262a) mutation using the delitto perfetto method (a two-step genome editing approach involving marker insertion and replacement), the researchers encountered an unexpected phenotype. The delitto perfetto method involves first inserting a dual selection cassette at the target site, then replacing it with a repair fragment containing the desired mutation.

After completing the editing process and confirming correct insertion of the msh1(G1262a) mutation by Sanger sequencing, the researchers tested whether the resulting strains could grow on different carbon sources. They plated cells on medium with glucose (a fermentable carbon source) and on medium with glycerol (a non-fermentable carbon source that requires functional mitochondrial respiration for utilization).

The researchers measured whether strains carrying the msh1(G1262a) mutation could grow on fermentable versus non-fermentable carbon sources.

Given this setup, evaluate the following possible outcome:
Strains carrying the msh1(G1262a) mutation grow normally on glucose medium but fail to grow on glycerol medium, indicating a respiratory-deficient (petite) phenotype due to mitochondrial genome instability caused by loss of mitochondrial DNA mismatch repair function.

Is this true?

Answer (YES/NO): YES